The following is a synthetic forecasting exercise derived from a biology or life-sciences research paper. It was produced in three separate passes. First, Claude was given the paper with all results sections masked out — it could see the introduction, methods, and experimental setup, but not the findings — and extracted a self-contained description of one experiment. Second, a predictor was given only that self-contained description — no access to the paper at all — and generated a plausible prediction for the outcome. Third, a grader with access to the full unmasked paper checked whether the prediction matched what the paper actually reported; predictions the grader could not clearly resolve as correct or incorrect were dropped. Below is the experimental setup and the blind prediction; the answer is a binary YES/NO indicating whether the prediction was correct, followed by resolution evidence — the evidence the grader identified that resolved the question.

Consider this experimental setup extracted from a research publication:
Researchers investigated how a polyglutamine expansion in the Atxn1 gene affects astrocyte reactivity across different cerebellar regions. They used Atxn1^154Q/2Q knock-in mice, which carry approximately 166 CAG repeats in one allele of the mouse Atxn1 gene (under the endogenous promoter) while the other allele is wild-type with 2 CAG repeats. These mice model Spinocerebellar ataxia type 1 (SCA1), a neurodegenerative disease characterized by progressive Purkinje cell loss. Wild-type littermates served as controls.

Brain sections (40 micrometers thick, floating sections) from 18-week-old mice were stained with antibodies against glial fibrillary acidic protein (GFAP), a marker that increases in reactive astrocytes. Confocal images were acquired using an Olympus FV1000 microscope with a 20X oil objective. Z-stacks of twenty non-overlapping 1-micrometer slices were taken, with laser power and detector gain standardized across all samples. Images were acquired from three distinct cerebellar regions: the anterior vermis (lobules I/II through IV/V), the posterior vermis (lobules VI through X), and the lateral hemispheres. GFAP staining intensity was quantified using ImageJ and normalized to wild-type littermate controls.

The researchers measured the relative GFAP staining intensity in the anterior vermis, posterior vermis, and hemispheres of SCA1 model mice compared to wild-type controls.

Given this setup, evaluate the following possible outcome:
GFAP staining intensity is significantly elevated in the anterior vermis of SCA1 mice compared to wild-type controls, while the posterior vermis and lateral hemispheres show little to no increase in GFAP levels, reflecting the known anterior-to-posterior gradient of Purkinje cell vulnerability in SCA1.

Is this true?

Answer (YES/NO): NO